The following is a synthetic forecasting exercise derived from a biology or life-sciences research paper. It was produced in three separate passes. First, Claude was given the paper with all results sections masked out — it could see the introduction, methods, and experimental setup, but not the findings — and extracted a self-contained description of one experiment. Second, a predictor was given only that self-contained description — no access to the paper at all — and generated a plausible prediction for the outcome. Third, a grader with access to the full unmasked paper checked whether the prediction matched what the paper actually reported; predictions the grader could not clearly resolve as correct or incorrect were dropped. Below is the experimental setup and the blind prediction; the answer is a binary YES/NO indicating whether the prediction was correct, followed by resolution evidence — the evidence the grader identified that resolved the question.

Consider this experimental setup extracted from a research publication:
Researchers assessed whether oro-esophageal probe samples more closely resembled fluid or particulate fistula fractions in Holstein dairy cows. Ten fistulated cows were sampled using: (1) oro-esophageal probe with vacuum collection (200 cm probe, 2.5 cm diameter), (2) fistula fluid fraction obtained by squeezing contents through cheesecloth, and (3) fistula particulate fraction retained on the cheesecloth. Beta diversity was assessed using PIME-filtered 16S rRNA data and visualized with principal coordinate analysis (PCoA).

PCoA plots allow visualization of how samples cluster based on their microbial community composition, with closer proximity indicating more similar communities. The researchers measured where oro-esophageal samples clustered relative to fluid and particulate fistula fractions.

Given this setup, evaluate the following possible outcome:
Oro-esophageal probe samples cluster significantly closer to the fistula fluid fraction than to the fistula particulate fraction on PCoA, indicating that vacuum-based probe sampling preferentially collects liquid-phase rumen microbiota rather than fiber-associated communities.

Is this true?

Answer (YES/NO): NO